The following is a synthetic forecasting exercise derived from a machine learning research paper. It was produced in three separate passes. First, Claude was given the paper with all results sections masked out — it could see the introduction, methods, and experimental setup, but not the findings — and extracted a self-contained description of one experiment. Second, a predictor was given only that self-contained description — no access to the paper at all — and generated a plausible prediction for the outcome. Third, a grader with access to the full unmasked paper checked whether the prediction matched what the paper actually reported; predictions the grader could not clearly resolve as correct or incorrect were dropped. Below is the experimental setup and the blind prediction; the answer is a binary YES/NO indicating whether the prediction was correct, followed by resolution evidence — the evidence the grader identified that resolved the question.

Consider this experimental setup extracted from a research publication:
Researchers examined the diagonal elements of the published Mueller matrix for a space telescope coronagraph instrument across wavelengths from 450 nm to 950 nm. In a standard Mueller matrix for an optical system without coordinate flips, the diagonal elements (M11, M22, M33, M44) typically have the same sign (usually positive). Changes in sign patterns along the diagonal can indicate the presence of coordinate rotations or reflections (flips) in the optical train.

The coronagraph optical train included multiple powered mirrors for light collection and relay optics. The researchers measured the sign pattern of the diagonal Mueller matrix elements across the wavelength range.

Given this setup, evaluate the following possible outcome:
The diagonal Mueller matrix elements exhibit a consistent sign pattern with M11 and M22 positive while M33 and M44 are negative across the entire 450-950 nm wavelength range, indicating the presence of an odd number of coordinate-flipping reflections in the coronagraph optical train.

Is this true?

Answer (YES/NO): YES